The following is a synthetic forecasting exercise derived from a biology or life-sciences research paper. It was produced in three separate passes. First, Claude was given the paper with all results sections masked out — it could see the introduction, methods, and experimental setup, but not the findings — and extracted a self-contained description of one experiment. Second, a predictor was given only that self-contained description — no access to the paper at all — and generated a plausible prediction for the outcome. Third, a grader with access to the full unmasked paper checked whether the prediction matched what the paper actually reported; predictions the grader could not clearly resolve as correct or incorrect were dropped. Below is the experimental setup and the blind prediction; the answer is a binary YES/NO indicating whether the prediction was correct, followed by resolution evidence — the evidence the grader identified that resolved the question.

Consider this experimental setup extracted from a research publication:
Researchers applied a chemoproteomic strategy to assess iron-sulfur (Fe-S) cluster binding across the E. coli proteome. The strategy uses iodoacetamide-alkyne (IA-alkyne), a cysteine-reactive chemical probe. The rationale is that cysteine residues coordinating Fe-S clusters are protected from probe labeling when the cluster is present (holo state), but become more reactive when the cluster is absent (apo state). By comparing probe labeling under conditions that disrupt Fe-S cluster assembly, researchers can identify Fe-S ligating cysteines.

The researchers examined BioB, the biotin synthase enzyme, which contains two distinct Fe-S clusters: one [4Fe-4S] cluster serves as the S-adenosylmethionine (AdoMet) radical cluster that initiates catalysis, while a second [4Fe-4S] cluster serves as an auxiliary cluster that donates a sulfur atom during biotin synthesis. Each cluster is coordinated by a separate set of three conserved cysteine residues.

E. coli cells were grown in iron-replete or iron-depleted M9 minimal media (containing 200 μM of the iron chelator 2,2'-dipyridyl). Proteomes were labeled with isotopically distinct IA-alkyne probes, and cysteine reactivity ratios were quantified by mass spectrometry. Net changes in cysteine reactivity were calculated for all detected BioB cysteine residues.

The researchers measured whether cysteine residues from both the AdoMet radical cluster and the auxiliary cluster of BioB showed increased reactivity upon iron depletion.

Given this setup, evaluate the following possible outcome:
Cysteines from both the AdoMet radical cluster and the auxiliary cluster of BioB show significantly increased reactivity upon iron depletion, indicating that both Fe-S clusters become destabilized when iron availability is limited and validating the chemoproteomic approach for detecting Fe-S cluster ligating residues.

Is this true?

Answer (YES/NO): YES